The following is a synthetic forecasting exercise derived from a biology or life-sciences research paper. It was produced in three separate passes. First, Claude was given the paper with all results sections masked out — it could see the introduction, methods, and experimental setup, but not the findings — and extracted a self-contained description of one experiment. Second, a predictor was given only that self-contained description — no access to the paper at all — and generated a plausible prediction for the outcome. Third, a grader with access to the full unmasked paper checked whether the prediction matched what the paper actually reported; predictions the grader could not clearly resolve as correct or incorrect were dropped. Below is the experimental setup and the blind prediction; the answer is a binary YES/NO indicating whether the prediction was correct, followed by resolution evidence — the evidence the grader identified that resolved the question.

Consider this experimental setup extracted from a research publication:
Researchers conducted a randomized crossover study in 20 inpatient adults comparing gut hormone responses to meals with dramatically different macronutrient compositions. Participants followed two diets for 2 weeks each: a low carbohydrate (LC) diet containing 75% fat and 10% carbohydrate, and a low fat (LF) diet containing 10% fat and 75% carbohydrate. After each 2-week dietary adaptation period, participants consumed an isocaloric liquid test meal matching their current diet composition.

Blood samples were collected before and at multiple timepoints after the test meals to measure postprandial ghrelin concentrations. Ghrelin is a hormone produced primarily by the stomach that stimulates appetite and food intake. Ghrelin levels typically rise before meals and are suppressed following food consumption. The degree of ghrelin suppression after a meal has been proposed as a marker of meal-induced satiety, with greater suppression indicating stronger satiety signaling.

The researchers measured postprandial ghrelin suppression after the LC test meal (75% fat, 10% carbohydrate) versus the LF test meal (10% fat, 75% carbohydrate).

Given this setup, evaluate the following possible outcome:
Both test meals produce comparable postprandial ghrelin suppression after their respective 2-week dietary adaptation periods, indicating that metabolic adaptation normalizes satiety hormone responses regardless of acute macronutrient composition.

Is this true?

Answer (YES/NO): NO